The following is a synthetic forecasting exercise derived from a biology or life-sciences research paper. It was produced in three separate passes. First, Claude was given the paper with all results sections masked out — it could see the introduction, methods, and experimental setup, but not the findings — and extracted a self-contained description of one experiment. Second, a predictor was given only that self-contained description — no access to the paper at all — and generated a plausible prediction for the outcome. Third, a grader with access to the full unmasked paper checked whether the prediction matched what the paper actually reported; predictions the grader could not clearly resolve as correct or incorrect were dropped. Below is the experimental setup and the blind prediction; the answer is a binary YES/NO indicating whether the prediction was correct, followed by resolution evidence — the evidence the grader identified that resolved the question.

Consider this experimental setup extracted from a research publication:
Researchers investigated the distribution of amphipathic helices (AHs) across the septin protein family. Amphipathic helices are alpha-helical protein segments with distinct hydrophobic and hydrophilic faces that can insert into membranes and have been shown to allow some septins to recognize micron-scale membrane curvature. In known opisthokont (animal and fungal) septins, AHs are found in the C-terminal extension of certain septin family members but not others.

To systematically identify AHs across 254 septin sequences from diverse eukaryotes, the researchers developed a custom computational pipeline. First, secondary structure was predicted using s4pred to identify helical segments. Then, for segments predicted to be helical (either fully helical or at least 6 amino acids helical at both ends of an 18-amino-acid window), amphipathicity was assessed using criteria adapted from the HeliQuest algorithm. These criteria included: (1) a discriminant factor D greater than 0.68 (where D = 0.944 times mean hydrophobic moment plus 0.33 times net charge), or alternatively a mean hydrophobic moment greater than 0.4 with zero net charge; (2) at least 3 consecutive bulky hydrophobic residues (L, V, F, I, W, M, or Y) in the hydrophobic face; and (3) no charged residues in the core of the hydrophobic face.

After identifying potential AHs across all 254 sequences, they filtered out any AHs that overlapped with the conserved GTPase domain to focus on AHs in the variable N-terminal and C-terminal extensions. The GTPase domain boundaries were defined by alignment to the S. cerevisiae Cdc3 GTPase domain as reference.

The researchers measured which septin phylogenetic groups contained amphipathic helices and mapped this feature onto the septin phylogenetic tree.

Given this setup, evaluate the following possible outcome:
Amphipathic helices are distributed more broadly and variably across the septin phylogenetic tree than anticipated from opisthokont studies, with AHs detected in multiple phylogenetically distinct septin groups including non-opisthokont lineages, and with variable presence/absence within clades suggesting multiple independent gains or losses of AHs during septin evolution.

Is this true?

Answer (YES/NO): YES